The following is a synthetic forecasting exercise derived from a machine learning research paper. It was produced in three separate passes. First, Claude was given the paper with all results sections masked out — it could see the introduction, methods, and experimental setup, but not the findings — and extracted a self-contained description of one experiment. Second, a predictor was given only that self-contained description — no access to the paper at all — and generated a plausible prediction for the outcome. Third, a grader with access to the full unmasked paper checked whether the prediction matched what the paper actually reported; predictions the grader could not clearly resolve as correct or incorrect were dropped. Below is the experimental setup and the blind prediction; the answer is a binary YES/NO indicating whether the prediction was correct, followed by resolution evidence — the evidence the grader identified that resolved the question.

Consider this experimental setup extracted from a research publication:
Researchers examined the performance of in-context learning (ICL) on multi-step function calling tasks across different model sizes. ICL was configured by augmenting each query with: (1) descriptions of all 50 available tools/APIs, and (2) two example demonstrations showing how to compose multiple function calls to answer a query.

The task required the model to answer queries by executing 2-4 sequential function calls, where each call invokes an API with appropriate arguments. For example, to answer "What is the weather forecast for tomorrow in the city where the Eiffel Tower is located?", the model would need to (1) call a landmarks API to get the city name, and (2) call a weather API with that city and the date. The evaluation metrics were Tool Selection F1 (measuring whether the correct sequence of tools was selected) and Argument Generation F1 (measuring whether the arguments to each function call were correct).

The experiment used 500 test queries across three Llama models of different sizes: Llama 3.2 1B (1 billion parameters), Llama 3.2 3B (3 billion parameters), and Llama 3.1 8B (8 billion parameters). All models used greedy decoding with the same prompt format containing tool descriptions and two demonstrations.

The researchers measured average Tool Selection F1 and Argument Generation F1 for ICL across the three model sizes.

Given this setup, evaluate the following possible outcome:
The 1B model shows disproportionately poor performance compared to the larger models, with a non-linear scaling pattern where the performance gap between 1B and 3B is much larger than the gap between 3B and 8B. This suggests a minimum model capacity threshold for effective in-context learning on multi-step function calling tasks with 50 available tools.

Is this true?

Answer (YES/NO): YES